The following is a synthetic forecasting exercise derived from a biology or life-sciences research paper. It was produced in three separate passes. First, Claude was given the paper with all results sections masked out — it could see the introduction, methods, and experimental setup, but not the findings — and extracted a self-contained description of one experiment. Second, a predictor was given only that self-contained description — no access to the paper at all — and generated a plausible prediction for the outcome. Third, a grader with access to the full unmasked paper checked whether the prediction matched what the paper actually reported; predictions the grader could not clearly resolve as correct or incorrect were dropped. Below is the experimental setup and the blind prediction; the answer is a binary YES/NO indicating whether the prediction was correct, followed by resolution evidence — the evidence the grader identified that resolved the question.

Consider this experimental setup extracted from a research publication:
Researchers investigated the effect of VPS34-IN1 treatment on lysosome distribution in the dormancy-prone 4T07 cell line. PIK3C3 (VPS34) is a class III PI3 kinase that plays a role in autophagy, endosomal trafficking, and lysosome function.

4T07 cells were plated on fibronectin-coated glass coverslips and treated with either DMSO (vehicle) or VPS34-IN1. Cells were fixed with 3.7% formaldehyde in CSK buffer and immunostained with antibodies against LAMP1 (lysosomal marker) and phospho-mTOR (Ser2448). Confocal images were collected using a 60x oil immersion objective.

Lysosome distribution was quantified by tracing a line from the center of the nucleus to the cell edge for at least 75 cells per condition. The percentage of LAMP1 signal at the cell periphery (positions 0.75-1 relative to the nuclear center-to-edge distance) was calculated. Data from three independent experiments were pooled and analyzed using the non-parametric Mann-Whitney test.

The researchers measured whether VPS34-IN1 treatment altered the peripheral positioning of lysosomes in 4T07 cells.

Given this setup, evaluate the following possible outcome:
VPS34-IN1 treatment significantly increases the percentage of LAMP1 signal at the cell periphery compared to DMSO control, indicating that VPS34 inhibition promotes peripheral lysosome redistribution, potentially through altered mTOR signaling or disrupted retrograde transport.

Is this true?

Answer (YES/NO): NO